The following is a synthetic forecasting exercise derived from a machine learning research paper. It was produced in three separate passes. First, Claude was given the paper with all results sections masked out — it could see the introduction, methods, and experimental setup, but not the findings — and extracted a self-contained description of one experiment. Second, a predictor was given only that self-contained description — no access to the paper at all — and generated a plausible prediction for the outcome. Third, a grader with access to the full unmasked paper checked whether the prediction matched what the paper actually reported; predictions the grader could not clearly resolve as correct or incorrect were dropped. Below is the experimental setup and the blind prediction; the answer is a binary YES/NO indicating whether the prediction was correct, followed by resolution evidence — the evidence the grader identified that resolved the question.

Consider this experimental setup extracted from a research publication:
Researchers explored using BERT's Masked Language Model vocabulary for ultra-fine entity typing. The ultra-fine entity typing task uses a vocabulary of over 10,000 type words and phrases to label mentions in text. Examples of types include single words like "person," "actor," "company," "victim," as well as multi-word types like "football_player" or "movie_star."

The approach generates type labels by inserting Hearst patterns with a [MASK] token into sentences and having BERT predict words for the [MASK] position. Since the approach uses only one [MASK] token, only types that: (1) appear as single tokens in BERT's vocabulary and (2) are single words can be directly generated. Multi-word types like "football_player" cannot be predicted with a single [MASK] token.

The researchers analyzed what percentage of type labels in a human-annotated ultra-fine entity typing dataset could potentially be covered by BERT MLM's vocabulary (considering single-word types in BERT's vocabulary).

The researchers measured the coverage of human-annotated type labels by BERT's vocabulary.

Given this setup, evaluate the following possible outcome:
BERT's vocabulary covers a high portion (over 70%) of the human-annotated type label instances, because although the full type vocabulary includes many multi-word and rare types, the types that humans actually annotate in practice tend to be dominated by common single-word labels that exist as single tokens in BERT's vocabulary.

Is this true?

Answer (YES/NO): YES